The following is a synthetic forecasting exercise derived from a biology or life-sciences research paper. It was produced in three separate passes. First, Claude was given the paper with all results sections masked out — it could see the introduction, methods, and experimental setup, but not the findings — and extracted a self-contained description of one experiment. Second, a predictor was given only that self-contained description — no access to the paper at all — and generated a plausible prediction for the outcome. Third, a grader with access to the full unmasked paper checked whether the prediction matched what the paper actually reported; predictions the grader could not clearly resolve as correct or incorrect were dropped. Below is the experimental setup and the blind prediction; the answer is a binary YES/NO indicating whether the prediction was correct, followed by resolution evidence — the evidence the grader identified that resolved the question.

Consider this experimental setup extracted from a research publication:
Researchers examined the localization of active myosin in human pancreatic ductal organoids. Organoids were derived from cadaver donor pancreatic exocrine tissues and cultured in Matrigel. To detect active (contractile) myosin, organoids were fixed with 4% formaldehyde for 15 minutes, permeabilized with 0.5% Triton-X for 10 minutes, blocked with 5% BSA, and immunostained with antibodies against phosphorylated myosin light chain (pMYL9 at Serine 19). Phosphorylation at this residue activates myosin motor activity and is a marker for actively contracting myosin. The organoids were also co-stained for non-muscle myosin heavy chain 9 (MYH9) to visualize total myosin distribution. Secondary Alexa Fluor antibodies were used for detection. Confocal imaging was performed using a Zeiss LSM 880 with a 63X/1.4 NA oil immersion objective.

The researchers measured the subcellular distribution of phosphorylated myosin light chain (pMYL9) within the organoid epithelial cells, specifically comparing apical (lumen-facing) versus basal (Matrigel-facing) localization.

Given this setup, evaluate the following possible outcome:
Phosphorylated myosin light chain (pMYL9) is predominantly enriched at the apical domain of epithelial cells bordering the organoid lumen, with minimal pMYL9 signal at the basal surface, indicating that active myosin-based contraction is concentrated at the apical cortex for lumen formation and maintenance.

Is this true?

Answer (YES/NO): NO